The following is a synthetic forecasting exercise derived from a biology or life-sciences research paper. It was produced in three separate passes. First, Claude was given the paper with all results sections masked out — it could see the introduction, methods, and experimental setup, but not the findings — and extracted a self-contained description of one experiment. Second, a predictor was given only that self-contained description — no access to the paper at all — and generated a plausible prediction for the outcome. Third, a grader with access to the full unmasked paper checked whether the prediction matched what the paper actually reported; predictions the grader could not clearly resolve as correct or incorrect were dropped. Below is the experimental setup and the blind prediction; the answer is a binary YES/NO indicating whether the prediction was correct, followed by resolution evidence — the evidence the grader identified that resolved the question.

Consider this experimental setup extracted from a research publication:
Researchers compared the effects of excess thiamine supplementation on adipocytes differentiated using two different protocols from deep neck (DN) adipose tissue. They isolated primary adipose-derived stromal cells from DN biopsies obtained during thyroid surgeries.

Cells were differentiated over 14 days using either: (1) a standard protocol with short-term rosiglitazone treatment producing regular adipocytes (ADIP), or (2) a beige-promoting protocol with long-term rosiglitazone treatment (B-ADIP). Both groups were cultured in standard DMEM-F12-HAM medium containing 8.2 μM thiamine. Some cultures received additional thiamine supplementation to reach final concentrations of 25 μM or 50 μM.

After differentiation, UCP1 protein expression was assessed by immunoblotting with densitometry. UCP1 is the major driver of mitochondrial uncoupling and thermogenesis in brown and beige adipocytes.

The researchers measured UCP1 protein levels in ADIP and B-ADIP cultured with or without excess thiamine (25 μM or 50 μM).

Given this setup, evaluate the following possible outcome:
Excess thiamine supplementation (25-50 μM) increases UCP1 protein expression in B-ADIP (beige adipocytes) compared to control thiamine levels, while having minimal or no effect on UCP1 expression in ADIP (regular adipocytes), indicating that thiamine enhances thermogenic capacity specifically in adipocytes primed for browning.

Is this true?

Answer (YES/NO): NO